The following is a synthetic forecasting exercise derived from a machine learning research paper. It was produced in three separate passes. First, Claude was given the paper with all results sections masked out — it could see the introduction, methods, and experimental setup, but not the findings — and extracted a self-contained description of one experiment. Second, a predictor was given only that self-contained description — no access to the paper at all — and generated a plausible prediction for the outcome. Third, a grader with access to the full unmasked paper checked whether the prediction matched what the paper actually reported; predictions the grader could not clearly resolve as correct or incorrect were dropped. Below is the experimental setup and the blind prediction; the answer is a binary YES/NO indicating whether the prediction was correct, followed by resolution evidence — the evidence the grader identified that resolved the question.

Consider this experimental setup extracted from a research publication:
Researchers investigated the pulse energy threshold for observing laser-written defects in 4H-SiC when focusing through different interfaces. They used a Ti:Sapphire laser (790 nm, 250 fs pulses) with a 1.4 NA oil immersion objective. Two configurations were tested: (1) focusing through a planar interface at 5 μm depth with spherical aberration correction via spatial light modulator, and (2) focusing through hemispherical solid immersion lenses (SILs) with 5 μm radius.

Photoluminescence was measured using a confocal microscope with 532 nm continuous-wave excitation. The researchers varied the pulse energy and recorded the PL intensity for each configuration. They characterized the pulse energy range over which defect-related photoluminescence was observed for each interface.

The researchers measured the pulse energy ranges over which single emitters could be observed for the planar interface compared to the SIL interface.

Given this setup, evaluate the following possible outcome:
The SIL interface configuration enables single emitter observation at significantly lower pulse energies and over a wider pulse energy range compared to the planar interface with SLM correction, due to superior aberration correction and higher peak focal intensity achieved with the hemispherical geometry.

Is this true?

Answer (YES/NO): NO